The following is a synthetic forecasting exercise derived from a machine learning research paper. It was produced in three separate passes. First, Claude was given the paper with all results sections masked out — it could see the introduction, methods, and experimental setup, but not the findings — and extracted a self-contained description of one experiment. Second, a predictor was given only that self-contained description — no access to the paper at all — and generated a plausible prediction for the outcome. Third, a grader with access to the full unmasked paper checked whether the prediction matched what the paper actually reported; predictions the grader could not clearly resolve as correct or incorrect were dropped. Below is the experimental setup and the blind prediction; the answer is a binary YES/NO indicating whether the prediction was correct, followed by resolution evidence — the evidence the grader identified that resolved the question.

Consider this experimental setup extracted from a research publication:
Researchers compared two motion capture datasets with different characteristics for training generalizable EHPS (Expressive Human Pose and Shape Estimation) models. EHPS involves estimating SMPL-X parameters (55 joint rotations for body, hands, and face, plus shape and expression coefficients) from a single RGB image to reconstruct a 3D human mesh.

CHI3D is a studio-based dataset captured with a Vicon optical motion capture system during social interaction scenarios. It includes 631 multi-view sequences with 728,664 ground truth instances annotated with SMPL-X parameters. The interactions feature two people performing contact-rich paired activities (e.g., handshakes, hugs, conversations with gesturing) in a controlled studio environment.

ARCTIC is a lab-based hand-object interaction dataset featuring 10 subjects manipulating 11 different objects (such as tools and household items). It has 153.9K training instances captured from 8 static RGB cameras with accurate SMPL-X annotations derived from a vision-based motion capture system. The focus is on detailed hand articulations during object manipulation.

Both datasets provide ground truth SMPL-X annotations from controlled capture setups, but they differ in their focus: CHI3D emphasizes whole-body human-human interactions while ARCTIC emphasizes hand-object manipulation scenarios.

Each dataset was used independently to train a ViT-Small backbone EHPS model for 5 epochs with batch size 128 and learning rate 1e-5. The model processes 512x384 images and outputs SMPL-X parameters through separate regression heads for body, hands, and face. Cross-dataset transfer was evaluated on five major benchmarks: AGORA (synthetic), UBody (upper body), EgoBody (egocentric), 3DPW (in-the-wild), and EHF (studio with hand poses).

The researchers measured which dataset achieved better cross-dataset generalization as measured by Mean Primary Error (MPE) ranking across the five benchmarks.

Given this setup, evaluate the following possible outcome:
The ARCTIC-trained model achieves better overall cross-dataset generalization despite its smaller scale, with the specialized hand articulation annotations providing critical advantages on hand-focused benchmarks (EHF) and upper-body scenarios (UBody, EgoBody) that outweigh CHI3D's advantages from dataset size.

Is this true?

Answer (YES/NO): YES